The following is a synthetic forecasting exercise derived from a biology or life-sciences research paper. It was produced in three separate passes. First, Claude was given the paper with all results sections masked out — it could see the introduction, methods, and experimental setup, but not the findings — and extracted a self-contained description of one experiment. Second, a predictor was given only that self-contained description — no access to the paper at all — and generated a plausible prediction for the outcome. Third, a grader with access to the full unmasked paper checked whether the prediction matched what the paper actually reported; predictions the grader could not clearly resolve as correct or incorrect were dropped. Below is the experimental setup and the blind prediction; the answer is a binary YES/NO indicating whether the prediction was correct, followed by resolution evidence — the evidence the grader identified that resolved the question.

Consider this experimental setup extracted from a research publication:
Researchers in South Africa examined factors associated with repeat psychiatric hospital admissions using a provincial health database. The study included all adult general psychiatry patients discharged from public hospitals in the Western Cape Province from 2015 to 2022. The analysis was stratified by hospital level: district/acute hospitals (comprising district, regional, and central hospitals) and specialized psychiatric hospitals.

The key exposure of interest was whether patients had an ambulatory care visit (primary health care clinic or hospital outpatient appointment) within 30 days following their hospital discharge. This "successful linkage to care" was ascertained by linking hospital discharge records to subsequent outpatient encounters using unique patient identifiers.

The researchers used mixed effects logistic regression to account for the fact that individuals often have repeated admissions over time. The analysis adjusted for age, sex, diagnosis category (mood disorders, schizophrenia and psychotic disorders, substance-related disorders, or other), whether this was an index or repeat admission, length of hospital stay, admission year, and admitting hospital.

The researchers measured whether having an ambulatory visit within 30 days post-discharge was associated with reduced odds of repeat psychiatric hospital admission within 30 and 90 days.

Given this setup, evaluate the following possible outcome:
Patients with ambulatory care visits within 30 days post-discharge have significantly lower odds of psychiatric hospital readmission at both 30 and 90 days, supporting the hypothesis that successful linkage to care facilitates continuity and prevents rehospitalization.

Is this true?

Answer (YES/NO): YES